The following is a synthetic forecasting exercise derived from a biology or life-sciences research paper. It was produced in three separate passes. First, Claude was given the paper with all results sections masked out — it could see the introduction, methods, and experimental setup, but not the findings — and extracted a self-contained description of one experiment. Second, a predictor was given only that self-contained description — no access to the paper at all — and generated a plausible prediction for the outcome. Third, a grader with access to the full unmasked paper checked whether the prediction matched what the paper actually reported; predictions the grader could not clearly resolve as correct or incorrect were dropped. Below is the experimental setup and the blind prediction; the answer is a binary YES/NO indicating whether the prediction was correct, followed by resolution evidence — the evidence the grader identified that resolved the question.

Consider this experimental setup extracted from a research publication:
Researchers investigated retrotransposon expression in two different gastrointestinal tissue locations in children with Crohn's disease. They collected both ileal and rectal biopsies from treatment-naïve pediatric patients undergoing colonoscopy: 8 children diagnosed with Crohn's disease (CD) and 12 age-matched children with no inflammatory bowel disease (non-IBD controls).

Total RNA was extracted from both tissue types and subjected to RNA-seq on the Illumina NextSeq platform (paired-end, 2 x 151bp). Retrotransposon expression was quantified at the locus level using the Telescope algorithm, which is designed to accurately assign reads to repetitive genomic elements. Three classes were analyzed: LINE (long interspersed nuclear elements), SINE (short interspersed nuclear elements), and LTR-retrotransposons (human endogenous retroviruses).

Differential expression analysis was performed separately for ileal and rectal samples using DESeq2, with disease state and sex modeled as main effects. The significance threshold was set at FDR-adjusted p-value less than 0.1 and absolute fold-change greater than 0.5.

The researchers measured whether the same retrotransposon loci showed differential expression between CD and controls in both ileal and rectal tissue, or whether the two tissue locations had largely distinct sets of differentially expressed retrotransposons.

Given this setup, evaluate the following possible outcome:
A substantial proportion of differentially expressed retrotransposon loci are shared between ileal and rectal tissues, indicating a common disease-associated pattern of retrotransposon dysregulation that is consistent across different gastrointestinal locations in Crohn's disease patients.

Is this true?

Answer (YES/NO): NO